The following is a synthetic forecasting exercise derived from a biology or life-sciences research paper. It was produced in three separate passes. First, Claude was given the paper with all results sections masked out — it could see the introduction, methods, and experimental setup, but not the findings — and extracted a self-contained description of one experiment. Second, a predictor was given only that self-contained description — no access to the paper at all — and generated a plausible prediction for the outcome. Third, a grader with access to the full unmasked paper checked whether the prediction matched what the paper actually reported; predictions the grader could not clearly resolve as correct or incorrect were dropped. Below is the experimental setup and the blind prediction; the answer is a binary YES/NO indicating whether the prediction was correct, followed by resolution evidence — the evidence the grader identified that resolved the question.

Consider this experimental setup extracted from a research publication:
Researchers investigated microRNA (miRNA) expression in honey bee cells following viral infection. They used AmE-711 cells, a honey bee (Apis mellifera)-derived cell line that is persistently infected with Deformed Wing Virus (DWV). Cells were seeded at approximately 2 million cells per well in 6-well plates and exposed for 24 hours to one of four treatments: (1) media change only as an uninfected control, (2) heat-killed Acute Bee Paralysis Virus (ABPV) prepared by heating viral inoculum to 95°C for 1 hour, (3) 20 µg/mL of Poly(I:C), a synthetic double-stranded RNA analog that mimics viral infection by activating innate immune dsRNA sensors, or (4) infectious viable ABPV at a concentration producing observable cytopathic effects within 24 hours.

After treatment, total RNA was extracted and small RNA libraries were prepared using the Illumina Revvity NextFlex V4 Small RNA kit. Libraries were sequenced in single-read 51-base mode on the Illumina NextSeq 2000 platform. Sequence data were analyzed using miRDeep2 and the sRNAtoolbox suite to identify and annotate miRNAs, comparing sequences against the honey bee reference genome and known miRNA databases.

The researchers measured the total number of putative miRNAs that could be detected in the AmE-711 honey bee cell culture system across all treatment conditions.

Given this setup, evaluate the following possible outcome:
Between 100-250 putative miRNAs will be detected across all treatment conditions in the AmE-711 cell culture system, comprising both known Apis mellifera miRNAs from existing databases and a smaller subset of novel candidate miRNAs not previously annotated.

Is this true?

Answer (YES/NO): NO